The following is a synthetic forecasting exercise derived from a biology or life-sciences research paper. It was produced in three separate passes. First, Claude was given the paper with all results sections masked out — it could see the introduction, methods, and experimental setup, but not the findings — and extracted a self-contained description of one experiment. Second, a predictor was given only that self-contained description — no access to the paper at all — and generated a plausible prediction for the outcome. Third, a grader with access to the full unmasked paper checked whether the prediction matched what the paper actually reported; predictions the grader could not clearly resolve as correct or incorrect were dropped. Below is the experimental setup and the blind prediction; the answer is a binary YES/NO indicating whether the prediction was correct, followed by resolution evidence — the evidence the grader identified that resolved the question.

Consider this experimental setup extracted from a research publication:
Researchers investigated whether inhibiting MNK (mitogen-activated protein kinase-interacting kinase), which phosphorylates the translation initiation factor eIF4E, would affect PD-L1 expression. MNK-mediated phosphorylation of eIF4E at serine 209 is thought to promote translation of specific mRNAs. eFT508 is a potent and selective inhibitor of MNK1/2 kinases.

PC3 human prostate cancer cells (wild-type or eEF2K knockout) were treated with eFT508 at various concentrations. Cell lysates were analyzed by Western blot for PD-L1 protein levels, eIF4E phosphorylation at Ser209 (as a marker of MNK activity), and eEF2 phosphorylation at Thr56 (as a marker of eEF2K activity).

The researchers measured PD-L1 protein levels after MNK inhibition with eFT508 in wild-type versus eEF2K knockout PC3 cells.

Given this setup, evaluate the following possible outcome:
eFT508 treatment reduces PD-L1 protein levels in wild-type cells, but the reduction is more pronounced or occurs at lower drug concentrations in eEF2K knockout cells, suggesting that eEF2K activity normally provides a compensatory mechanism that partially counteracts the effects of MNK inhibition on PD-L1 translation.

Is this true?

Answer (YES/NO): NO